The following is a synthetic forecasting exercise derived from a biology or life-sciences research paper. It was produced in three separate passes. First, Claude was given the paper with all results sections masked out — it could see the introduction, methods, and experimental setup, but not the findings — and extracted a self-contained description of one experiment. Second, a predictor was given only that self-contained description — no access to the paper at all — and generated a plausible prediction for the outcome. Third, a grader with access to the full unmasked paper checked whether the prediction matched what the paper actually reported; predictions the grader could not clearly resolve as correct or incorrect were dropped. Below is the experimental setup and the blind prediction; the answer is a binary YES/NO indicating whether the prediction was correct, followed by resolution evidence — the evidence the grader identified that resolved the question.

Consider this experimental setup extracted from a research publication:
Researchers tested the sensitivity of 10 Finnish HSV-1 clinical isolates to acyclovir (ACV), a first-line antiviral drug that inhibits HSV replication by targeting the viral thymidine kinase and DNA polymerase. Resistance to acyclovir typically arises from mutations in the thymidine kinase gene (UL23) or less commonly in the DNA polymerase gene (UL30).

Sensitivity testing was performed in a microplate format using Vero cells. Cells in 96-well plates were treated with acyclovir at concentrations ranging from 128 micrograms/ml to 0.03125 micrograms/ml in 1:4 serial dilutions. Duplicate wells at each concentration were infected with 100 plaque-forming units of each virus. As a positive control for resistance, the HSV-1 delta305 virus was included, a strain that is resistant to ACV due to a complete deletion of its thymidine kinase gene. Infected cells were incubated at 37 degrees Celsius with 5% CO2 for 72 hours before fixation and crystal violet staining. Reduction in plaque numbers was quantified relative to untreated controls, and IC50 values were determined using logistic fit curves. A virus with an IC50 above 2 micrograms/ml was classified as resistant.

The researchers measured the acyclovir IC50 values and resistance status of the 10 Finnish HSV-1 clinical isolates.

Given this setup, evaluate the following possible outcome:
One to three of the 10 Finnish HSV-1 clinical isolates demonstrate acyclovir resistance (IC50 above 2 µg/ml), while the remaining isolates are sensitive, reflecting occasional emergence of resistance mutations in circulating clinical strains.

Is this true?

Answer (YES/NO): NO